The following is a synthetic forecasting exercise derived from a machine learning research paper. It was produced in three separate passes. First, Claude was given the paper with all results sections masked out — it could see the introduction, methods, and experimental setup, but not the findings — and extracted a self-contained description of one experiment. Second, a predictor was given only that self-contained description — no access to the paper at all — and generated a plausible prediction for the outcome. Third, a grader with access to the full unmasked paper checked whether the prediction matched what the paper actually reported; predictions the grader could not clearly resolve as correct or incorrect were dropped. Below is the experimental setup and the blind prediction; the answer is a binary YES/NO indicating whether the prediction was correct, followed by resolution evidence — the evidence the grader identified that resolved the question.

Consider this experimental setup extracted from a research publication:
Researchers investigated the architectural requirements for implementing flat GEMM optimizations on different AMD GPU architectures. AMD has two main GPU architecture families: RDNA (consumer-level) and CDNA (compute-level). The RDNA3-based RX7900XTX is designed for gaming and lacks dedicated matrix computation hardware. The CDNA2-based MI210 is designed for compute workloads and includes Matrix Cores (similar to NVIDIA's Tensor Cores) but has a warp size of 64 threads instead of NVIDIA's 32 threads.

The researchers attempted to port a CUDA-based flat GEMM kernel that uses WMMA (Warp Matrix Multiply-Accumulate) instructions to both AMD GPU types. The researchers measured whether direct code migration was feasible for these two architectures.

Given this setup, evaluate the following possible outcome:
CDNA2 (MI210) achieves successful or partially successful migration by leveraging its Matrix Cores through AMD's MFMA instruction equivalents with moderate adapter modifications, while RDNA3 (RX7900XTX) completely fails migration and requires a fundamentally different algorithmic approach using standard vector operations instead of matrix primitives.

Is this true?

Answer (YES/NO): NO